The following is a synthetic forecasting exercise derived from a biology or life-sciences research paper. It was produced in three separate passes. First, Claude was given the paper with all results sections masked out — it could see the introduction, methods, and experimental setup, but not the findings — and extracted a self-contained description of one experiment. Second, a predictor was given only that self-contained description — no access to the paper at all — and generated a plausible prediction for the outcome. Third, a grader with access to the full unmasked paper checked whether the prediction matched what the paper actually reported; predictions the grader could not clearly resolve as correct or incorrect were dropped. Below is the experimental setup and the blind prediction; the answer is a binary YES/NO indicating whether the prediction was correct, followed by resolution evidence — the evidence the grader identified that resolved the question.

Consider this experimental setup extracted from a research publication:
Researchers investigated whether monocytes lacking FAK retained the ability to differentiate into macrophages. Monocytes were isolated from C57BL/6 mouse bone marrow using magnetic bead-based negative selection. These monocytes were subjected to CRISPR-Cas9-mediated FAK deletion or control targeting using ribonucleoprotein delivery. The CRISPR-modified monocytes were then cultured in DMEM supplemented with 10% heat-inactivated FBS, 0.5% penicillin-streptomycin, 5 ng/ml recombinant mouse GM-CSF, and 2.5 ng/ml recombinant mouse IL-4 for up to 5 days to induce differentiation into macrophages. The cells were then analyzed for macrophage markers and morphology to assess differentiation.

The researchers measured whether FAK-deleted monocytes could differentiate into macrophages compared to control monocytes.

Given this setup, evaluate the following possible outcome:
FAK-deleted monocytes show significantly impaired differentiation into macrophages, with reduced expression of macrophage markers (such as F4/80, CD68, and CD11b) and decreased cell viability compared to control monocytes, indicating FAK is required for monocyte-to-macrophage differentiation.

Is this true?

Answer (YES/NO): NO